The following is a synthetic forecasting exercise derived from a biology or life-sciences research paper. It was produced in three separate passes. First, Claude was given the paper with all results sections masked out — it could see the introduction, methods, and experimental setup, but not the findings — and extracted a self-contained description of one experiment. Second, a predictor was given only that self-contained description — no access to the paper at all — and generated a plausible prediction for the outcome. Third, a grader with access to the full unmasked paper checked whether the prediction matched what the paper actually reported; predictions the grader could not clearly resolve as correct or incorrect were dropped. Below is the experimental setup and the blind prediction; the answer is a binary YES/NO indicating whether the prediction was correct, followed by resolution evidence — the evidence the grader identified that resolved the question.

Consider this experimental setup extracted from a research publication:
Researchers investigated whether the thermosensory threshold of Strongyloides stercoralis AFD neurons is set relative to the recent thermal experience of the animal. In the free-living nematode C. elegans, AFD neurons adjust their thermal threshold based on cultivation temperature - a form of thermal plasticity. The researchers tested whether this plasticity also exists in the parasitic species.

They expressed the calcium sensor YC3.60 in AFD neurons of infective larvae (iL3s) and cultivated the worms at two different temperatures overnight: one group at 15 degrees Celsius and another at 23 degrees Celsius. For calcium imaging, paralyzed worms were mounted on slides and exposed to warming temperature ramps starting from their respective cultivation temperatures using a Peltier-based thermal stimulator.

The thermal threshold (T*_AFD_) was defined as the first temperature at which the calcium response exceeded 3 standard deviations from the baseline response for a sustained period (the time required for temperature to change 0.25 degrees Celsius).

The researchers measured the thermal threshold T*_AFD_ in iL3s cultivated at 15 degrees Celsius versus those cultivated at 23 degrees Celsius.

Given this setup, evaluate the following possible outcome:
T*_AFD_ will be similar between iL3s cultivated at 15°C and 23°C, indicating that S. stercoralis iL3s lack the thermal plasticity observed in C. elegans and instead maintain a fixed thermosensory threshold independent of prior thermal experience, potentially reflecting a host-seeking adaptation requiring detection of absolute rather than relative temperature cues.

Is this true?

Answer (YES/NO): NO